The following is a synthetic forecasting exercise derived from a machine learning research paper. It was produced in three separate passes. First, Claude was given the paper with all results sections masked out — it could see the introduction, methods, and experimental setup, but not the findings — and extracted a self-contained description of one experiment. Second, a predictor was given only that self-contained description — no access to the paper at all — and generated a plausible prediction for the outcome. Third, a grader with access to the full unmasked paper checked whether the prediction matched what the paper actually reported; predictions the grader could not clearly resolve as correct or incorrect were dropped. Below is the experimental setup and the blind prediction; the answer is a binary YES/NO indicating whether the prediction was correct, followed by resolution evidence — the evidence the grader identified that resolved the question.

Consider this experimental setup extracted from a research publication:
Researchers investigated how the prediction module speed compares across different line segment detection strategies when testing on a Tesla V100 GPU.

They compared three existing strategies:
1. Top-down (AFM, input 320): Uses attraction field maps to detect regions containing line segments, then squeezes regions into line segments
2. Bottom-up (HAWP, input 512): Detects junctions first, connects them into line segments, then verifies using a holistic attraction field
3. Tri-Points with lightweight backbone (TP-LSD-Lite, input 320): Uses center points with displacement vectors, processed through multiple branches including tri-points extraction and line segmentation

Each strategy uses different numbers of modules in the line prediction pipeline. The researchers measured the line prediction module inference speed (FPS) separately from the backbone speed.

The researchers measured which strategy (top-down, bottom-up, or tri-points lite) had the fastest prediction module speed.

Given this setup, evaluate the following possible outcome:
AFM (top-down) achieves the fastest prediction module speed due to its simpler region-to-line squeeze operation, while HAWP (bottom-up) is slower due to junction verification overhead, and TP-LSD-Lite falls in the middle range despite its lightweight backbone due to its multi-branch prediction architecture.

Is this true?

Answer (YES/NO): NO